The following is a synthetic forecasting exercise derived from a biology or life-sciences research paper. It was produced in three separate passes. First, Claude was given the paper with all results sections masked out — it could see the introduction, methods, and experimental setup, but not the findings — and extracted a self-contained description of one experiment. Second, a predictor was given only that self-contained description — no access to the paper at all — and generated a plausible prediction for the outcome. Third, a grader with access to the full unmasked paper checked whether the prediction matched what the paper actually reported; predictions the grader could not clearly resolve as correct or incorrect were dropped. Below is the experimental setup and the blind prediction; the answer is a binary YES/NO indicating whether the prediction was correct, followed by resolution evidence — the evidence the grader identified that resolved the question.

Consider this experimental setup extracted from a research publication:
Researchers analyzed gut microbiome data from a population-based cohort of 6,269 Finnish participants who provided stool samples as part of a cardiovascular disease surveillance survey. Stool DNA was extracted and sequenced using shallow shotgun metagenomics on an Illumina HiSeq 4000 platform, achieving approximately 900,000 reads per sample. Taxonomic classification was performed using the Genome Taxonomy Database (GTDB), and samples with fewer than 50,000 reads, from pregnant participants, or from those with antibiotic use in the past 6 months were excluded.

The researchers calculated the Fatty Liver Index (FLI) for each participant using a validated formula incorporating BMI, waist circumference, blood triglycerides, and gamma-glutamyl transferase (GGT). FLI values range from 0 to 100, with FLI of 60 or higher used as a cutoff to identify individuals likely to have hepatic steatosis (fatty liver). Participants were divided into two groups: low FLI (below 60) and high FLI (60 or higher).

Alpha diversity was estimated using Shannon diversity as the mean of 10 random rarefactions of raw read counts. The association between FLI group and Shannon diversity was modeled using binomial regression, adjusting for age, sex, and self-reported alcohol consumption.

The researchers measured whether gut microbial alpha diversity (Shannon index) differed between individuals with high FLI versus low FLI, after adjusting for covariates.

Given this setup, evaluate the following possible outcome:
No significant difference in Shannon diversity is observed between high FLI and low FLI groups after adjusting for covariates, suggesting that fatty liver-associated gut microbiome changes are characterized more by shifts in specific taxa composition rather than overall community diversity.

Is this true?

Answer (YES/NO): NO